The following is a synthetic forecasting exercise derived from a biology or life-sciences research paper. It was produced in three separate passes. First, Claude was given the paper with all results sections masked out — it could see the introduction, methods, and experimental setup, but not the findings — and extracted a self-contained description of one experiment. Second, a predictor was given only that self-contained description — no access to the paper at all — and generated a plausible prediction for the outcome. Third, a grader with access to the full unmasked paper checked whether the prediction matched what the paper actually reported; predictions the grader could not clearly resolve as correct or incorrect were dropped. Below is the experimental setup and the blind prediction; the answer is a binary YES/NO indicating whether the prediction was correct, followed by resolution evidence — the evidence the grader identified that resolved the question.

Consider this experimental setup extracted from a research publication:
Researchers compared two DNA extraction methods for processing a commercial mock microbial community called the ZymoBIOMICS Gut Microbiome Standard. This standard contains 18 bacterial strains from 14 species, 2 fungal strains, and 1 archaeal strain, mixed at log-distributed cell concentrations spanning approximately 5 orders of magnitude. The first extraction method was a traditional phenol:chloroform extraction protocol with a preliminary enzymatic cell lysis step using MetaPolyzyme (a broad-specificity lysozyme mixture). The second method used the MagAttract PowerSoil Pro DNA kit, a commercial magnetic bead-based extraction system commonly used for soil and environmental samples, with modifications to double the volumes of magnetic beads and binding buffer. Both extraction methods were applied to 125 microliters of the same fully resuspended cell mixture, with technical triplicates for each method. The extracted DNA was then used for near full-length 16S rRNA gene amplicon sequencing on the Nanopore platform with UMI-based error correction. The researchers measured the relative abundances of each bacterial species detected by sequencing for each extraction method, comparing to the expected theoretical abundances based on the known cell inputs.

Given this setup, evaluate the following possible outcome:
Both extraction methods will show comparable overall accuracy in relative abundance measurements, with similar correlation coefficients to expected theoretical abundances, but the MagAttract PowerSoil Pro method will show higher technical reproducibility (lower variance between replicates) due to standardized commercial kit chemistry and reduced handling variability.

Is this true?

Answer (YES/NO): NO